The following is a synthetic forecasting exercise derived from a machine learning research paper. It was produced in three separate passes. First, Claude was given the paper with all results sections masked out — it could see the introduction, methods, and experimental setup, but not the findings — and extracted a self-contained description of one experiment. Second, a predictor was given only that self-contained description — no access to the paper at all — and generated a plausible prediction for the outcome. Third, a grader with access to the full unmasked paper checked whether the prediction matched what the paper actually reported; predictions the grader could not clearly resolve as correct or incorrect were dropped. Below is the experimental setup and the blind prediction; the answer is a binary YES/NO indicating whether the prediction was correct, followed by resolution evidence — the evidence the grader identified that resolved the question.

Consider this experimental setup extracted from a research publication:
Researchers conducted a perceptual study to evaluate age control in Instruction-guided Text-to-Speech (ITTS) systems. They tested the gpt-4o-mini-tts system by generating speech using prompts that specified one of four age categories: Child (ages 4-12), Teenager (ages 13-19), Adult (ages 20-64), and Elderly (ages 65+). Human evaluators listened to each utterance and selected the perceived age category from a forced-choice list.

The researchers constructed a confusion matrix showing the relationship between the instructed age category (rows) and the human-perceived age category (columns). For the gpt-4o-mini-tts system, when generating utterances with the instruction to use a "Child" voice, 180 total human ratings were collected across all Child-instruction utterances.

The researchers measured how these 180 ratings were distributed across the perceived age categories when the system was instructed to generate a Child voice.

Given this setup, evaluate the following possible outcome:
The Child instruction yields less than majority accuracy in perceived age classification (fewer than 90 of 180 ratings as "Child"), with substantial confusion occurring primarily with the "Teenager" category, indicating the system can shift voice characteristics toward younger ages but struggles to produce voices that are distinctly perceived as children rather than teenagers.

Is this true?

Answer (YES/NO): NO